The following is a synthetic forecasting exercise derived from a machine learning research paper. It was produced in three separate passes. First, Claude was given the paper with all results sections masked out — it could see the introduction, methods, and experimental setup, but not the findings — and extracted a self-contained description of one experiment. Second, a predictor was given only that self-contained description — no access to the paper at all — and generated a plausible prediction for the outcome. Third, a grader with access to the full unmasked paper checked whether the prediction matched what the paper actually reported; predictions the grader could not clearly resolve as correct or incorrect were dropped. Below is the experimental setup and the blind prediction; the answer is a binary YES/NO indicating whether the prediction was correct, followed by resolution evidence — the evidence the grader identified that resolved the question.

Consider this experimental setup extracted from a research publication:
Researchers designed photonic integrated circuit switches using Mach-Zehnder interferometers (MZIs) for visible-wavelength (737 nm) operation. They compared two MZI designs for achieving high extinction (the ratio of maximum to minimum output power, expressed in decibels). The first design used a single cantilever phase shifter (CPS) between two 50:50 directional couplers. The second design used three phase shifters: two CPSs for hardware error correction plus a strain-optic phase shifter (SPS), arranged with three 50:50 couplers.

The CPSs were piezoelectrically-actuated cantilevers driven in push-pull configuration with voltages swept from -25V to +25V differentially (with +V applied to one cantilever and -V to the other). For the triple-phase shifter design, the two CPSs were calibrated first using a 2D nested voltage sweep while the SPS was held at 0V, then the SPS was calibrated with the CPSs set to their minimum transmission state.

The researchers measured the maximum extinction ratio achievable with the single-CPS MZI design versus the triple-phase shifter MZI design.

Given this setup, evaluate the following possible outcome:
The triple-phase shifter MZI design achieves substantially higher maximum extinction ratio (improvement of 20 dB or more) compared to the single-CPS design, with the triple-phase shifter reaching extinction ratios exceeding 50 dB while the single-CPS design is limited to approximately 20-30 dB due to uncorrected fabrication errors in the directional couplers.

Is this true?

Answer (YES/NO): NO